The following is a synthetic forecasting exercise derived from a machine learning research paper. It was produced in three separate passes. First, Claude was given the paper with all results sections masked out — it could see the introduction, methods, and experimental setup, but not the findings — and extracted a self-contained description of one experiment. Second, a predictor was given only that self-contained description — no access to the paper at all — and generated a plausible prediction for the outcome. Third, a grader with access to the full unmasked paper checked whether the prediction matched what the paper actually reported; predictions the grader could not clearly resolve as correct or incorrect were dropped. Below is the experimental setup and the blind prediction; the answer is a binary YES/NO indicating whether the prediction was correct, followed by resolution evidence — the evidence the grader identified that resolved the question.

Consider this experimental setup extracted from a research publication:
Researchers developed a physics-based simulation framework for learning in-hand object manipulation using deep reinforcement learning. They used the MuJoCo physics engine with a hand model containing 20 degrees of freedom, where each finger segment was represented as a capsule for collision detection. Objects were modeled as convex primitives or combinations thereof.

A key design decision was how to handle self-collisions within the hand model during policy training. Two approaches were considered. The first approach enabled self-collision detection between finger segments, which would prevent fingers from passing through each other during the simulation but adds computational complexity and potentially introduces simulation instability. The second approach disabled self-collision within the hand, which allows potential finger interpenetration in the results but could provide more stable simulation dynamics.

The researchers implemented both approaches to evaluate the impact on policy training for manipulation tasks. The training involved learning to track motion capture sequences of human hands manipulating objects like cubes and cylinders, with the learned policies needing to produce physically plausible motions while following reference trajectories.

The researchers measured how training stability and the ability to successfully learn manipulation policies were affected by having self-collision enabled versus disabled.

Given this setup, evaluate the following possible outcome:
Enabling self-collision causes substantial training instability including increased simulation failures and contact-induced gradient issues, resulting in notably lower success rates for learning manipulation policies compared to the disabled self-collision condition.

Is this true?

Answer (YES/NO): NO